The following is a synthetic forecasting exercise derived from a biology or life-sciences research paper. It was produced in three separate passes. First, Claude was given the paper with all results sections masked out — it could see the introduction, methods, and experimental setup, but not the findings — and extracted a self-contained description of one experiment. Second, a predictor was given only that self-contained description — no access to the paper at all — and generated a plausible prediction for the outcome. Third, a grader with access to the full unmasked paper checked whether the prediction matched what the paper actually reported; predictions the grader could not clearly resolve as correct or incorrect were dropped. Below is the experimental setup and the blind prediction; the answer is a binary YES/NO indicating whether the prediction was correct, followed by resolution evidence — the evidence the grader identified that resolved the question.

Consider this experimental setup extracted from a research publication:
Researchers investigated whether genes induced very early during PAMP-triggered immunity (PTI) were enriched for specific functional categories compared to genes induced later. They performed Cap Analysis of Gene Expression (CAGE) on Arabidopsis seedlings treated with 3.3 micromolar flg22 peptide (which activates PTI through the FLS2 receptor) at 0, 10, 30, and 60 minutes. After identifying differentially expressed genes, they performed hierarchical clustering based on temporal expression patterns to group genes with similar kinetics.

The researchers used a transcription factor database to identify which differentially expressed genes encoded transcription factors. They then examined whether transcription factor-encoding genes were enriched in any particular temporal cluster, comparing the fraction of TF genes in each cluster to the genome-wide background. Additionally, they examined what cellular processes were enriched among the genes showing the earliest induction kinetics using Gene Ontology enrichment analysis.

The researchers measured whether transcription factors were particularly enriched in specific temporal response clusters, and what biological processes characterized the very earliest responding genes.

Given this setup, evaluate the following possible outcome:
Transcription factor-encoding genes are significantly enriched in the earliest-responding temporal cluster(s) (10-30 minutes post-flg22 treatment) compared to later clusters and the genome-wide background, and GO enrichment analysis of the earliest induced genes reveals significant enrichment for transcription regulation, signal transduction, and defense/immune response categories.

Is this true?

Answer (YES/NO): NO